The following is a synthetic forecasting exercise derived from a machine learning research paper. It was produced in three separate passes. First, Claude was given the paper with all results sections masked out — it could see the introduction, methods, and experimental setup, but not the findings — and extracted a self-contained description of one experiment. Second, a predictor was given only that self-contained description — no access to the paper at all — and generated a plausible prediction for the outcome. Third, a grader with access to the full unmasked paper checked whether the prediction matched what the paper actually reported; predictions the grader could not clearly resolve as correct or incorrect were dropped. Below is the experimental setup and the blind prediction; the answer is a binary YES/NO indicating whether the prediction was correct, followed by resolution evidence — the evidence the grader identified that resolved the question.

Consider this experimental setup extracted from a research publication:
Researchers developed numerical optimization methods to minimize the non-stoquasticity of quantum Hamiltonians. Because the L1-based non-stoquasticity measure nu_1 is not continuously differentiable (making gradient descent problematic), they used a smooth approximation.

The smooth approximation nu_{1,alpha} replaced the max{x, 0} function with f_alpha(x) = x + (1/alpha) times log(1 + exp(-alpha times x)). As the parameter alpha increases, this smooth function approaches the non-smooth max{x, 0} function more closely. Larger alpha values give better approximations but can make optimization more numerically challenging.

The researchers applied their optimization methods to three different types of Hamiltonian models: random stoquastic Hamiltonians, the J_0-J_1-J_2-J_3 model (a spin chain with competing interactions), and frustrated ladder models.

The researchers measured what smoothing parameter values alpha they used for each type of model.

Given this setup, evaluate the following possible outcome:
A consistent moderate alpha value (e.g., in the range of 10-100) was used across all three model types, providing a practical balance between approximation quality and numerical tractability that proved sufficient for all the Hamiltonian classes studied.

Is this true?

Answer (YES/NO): NO